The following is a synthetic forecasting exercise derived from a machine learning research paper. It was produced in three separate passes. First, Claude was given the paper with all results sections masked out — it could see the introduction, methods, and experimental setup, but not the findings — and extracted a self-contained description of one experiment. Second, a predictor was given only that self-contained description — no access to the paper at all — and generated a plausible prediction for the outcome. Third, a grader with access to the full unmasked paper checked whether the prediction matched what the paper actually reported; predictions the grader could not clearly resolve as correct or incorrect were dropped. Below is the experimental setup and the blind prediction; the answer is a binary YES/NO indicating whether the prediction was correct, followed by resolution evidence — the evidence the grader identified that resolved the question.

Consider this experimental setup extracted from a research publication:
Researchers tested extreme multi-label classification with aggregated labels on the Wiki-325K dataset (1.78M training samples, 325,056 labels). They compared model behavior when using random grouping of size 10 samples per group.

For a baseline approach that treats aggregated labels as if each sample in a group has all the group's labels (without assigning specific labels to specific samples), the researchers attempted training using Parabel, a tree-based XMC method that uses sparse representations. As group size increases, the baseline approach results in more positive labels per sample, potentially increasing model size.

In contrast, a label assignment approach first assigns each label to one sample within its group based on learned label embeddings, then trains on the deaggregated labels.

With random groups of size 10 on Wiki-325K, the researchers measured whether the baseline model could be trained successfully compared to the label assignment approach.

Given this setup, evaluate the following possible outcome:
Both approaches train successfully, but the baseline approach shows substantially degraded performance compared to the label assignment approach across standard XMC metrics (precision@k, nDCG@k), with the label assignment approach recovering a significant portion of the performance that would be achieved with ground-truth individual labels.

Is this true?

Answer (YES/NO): NO